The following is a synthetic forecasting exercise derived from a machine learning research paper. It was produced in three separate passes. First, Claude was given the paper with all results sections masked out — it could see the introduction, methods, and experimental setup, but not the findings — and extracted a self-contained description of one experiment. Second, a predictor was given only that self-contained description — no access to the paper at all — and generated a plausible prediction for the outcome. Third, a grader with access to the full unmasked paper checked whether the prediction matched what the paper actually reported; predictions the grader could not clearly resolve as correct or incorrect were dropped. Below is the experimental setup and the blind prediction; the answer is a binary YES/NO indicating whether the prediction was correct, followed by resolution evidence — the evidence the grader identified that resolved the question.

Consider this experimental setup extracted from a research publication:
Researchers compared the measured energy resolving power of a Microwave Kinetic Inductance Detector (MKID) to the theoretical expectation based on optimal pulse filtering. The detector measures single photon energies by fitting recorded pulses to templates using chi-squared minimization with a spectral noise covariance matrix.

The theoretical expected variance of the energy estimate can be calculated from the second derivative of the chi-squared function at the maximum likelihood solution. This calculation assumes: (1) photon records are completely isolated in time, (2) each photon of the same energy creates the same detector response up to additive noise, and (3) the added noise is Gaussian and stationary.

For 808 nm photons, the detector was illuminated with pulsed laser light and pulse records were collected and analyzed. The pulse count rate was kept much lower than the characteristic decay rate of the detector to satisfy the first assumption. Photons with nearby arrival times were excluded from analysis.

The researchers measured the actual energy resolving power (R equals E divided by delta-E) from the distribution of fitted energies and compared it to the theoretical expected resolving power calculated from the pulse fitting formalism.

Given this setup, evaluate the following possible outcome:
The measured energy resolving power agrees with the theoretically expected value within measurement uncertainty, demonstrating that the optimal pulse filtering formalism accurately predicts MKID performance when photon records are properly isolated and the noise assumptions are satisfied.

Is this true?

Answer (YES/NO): NO